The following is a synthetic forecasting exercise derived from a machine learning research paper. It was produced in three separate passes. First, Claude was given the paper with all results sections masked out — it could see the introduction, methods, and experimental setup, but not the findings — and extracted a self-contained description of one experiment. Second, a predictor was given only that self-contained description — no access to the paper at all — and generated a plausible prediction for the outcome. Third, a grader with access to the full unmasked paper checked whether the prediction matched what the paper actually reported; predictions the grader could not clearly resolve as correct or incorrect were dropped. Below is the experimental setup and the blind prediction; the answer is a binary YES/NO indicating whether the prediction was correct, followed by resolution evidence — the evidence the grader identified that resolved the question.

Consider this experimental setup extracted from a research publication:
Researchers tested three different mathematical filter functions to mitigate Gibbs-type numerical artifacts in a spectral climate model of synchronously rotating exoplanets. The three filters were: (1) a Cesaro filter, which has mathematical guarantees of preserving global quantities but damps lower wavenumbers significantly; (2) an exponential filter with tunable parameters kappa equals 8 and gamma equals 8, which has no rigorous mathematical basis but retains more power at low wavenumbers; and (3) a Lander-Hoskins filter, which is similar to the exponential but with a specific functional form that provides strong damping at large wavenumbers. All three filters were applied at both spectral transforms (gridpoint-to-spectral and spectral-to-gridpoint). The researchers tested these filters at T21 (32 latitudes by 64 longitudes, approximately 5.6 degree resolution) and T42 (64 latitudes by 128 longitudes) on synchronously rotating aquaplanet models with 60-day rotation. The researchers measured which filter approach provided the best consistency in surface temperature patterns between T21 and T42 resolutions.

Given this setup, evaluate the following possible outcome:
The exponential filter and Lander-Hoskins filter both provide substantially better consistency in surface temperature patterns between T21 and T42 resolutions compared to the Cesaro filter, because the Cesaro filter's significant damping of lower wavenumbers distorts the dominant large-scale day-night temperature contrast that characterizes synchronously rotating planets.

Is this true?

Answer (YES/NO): YES